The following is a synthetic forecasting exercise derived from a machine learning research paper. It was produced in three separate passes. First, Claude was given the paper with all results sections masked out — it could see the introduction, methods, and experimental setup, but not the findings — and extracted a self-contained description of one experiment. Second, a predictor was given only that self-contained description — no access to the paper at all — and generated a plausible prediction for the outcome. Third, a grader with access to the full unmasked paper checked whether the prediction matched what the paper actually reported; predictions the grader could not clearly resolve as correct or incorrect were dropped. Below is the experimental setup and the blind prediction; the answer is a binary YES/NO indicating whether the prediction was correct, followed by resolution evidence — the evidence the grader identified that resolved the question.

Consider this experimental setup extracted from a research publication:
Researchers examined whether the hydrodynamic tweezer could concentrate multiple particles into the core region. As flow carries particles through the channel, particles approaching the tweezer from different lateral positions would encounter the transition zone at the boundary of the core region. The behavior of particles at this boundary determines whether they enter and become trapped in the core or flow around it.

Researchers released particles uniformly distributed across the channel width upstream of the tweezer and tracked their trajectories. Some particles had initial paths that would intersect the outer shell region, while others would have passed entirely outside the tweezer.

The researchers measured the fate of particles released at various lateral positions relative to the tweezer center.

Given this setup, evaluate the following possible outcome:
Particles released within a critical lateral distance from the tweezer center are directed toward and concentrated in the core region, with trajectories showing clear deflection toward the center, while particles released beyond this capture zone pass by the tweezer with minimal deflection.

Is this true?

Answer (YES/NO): YES